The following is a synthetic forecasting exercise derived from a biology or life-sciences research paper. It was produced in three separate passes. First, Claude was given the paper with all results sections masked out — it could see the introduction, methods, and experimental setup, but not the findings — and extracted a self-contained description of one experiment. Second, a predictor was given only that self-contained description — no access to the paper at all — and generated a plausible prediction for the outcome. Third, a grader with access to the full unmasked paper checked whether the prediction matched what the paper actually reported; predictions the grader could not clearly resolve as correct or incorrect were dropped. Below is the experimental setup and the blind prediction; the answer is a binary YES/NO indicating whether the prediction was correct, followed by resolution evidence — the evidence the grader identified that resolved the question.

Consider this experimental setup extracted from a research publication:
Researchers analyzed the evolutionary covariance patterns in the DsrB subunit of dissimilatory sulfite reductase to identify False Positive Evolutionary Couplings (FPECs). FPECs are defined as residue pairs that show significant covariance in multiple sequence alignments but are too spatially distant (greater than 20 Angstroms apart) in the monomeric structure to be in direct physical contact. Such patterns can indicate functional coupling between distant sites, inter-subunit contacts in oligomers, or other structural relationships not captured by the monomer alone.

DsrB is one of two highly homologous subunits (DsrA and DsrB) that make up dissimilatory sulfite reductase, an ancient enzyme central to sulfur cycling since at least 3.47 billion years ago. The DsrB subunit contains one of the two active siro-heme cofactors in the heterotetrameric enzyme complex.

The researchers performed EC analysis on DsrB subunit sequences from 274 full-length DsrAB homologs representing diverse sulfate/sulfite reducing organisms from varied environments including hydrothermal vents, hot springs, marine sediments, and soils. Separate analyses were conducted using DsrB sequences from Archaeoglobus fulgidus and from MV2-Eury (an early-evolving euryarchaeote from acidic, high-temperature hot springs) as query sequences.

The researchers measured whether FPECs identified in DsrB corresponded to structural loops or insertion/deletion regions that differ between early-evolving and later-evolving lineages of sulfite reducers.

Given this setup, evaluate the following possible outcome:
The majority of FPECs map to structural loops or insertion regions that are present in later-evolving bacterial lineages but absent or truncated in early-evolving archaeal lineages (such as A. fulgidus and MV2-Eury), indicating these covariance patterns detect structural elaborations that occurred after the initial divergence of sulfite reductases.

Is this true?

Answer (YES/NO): NO